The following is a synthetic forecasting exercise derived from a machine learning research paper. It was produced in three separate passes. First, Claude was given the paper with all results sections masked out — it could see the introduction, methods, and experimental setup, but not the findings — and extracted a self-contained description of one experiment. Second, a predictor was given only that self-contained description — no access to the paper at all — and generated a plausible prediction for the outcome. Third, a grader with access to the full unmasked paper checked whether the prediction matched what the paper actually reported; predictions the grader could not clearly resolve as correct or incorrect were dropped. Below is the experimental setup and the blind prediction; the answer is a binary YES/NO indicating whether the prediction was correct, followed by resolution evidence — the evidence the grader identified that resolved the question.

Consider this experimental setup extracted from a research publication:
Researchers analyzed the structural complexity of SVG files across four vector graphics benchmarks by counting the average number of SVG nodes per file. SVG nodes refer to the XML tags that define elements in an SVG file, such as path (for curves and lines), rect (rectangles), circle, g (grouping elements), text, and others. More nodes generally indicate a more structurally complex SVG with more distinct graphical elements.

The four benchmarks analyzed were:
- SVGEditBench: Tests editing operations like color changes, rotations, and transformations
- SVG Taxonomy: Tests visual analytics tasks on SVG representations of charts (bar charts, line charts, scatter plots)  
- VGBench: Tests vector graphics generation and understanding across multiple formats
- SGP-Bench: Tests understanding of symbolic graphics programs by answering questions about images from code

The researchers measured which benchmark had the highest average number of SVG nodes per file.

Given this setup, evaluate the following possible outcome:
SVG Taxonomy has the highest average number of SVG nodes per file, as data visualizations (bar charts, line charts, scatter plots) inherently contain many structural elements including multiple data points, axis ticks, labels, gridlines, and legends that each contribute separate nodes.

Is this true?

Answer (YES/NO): YES